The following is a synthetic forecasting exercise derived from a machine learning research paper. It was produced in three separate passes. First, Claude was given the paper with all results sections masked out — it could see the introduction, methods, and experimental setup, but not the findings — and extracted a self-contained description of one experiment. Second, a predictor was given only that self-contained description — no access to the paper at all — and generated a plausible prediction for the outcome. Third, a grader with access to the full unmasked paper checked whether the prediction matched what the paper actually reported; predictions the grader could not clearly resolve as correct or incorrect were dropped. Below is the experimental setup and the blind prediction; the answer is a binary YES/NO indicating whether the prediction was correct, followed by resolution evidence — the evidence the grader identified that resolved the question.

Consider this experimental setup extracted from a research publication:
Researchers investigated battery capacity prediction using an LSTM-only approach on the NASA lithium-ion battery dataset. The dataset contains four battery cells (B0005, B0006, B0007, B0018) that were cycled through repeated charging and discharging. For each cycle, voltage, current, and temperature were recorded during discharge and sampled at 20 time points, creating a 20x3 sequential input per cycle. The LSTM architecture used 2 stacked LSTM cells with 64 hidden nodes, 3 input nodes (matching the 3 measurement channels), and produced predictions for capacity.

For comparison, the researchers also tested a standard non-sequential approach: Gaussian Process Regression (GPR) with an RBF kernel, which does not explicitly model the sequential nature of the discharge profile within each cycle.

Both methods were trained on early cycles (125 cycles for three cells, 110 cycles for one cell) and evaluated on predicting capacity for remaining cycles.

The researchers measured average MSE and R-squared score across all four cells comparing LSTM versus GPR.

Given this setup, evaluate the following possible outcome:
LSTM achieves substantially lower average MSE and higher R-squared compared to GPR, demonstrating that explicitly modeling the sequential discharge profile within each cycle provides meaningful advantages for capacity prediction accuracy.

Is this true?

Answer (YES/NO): NO